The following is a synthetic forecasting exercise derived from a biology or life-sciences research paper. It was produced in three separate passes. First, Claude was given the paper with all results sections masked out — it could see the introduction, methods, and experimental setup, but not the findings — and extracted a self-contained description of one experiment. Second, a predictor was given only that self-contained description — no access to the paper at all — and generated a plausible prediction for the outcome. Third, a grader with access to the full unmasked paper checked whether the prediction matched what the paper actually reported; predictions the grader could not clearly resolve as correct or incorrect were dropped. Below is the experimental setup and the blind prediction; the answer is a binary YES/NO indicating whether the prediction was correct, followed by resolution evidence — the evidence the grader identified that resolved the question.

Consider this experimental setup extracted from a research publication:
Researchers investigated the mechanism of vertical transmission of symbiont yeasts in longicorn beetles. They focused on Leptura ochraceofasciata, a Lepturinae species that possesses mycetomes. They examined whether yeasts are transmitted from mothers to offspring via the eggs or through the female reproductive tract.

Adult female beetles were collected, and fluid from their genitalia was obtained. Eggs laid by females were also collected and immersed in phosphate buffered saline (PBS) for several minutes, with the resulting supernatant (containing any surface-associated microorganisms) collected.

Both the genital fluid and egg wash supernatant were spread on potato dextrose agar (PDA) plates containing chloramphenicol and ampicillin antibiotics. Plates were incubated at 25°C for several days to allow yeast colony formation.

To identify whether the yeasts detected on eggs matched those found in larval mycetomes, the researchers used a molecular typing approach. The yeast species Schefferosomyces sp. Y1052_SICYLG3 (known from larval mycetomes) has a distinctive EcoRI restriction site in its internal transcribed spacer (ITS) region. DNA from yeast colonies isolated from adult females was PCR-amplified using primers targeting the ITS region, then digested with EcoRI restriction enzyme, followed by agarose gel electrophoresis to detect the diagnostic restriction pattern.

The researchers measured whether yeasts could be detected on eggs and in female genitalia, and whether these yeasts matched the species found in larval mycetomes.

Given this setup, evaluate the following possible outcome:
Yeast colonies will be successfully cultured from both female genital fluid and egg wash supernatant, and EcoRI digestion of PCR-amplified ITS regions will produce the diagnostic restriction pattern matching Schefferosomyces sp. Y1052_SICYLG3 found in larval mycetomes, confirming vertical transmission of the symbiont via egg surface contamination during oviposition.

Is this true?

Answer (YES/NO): NO